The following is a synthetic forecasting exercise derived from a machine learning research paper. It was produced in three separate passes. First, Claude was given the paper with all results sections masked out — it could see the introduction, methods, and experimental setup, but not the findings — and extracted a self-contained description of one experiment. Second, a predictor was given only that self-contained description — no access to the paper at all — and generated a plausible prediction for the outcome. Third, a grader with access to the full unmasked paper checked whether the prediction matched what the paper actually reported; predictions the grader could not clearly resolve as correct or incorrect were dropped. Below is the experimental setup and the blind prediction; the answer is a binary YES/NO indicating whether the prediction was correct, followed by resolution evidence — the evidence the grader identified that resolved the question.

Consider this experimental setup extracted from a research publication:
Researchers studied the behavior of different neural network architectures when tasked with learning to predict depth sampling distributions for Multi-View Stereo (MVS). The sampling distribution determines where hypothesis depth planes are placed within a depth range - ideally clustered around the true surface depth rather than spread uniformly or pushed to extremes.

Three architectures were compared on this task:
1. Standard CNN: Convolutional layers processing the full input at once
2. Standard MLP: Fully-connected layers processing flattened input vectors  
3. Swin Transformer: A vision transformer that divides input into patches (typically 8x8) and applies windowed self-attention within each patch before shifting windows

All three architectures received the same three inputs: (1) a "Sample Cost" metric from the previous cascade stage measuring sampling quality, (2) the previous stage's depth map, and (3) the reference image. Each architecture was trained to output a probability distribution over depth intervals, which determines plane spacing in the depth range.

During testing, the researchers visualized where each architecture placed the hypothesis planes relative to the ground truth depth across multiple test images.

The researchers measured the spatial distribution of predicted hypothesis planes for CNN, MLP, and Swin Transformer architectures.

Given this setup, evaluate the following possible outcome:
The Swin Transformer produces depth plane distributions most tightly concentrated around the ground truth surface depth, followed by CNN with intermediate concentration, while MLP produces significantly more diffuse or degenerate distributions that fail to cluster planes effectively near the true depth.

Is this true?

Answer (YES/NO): NO